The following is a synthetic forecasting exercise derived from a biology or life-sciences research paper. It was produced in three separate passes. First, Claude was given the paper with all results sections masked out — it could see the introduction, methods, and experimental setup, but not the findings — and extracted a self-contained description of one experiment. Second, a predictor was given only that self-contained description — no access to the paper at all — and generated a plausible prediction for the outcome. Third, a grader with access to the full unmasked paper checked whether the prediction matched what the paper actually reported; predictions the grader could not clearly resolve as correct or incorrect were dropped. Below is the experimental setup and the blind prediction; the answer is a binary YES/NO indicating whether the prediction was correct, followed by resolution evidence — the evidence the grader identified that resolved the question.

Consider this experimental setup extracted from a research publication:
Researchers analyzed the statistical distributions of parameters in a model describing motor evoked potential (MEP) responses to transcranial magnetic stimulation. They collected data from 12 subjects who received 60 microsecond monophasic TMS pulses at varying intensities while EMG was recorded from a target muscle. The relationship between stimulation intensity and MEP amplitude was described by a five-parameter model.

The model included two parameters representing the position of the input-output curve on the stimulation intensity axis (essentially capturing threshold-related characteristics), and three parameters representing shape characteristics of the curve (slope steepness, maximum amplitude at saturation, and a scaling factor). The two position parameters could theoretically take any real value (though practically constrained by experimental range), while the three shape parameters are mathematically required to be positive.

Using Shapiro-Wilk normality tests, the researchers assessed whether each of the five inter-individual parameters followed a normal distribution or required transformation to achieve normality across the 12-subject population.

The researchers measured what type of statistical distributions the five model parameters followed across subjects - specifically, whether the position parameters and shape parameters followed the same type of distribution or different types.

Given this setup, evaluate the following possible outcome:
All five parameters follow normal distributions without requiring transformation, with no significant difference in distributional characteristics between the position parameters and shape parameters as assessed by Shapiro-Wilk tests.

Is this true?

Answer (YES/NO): NO